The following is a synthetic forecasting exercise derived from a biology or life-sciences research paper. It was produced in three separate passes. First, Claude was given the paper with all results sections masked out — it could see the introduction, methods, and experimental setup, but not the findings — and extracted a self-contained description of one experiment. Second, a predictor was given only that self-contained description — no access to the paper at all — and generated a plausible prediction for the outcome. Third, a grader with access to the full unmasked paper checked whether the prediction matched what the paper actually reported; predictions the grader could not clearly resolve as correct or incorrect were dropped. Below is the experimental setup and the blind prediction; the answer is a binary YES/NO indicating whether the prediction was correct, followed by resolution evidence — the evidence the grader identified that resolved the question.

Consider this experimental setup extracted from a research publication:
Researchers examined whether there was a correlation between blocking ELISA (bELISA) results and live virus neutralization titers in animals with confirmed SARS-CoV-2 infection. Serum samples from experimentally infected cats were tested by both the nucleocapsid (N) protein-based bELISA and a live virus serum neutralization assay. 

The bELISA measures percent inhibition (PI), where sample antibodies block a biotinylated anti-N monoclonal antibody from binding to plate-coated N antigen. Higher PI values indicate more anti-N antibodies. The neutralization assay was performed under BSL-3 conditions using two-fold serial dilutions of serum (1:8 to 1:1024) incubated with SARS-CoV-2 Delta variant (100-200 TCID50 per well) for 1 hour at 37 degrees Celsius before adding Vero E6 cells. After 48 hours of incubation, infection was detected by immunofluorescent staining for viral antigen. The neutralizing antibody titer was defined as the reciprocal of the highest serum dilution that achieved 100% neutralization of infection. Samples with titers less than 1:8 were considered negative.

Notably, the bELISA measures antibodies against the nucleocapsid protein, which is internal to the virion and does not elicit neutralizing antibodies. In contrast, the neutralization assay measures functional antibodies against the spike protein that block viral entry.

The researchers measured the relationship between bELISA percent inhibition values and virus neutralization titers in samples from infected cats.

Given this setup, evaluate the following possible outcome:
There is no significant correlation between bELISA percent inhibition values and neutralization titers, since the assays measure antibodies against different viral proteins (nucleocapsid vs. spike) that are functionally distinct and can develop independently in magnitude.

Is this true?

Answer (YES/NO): NO